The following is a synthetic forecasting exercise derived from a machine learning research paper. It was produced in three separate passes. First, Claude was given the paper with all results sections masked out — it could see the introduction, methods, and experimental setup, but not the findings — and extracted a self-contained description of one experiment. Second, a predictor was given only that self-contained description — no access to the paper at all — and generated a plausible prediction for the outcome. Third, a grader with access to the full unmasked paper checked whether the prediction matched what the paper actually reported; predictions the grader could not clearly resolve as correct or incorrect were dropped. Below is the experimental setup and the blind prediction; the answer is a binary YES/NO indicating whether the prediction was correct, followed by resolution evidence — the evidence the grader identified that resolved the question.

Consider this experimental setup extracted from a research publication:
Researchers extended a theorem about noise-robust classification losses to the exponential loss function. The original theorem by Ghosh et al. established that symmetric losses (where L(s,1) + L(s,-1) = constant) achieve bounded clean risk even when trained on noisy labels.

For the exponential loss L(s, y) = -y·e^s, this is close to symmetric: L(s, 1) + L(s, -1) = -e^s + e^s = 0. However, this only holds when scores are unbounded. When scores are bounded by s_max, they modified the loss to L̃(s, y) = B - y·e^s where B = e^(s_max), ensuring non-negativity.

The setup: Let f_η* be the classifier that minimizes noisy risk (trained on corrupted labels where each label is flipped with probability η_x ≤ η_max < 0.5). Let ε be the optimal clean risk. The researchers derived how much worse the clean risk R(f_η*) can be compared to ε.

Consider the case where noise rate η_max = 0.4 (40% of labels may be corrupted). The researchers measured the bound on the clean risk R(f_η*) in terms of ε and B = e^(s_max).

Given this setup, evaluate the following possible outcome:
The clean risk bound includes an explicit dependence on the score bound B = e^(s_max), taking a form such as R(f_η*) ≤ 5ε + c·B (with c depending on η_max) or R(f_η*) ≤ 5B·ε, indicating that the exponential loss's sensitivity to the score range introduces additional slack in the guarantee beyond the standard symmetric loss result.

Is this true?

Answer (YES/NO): YES